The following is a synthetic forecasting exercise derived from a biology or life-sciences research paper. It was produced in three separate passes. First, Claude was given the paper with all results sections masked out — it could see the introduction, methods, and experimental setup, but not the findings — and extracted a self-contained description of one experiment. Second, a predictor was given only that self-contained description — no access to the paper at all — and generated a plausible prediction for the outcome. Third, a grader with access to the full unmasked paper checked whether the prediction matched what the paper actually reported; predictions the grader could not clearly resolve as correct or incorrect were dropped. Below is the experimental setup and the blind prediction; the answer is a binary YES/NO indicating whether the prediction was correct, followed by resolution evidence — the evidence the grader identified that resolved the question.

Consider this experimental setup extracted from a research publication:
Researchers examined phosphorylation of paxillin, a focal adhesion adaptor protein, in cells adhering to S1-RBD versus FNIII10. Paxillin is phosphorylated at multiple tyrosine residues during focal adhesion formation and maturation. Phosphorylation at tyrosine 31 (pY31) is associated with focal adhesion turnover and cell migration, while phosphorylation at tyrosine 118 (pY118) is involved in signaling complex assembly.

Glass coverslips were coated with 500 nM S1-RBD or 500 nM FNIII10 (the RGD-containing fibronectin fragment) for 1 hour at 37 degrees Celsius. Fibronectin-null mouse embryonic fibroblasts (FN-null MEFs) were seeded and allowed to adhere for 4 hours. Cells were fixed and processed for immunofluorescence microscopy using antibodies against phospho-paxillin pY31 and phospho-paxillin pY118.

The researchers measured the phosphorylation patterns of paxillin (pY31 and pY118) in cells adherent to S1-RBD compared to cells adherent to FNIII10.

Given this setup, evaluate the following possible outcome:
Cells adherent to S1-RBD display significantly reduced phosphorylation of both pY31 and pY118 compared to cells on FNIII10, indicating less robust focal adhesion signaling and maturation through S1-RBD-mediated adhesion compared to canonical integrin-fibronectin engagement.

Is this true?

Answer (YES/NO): NO